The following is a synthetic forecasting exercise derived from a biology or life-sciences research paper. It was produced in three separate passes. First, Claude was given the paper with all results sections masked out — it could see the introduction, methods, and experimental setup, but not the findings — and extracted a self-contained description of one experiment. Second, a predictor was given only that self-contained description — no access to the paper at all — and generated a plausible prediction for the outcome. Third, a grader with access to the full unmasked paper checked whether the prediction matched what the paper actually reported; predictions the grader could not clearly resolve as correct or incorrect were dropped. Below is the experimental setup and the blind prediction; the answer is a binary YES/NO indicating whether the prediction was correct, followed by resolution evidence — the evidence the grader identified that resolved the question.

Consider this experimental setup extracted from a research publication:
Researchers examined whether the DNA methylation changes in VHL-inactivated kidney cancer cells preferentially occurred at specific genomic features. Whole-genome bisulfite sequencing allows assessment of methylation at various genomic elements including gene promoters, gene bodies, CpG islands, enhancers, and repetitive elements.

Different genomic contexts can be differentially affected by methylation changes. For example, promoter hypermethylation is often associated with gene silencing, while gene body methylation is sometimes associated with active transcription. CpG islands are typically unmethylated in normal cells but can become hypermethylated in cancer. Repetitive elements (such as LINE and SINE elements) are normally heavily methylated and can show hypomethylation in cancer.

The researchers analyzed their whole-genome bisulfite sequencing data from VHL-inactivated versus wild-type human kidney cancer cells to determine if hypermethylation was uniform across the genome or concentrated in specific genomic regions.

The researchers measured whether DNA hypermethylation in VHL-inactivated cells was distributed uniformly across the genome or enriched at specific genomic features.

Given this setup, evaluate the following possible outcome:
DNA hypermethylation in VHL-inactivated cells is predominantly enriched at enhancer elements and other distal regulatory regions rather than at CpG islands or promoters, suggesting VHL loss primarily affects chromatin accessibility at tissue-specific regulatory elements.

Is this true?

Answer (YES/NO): NO